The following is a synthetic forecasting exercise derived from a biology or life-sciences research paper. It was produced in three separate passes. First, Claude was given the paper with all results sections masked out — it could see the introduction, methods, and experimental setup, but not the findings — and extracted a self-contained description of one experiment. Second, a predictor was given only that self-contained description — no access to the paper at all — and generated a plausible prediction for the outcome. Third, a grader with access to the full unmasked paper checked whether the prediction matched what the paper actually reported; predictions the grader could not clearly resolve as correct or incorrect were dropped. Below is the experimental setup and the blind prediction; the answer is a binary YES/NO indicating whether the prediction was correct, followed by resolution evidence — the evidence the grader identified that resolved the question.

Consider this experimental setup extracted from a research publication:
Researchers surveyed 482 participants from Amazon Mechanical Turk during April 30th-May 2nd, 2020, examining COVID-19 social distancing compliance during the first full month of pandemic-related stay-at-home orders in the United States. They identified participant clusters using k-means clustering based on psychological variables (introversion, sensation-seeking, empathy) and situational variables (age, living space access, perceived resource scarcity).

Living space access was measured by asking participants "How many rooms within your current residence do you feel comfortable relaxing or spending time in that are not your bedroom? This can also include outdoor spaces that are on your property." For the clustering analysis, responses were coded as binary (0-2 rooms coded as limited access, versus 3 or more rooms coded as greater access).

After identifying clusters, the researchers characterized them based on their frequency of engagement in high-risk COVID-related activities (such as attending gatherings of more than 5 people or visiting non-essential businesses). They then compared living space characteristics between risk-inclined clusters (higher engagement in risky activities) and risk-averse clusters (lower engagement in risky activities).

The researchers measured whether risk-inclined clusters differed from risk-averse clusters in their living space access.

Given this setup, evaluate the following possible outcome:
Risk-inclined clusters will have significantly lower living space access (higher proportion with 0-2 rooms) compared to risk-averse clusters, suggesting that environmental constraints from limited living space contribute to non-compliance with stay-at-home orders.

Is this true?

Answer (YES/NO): YES